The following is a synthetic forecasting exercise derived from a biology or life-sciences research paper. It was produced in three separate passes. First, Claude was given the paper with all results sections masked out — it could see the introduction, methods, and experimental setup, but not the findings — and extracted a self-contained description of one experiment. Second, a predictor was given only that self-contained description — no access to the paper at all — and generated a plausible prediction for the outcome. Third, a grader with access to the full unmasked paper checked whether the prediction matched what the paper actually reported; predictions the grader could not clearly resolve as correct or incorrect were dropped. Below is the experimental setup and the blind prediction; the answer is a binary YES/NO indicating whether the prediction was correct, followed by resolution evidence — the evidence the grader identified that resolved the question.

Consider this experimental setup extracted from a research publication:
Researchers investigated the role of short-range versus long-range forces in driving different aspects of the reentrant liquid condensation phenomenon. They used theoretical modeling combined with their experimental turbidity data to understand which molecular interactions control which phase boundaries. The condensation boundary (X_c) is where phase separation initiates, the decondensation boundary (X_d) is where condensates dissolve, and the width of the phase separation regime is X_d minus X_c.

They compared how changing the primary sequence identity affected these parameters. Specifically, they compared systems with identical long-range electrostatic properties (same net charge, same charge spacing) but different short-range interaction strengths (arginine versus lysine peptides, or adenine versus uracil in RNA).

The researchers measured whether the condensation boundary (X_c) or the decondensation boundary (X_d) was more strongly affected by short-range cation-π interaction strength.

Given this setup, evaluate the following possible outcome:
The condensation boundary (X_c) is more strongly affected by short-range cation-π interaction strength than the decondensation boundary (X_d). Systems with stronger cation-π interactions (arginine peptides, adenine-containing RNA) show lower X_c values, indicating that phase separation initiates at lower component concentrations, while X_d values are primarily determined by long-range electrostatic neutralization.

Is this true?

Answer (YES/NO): NO